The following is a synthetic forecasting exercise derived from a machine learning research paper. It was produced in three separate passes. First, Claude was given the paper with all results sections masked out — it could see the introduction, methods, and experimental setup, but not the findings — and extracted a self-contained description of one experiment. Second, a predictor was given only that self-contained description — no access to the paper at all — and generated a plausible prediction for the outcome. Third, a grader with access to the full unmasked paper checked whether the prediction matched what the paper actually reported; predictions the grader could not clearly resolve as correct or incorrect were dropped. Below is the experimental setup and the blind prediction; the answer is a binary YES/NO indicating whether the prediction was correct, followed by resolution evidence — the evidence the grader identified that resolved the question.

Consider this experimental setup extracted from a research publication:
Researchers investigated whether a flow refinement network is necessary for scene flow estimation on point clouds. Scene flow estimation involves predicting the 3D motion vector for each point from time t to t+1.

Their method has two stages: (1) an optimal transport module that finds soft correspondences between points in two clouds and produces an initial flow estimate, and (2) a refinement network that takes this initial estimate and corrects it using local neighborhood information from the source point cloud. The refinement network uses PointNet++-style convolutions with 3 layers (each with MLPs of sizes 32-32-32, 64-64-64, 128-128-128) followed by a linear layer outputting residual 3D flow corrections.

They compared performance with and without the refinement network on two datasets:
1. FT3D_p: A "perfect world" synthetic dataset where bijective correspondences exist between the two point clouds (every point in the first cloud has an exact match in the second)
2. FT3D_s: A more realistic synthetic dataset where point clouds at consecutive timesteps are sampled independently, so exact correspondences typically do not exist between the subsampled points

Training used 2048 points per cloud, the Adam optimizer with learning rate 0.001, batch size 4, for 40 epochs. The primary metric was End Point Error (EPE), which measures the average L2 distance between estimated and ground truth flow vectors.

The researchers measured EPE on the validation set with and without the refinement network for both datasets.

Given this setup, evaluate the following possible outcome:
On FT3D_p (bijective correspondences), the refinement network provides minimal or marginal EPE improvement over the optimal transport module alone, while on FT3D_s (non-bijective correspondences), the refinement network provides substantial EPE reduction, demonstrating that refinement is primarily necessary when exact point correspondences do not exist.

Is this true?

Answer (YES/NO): YES